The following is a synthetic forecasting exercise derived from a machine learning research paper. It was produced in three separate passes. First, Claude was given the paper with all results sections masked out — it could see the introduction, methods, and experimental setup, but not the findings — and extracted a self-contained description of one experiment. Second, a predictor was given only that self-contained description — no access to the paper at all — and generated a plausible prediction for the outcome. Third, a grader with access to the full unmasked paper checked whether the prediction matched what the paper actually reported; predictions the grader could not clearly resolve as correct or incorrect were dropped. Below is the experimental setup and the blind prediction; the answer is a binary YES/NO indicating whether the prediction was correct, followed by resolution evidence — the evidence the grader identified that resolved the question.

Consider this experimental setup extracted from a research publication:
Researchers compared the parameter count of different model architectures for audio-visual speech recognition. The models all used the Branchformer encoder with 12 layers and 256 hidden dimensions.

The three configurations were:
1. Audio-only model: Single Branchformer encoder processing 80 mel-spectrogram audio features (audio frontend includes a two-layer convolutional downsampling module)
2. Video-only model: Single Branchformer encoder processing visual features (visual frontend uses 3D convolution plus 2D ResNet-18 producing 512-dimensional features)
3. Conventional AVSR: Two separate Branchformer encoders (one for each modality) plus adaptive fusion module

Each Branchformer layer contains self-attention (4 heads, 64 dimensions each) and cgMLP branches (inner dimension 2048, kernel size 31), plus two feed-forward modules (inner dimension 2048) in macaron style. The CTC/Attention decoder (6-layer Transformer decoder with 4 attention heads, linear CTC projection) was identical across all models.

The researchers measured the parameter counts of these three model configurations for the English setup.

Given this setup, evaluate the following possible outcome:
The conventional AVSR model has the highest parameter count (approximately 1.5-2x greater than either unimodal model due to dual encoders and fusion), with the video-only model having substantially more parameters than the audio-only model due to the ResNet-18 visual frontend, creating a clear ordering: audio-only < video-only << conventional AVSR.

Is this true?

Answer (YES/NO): NO